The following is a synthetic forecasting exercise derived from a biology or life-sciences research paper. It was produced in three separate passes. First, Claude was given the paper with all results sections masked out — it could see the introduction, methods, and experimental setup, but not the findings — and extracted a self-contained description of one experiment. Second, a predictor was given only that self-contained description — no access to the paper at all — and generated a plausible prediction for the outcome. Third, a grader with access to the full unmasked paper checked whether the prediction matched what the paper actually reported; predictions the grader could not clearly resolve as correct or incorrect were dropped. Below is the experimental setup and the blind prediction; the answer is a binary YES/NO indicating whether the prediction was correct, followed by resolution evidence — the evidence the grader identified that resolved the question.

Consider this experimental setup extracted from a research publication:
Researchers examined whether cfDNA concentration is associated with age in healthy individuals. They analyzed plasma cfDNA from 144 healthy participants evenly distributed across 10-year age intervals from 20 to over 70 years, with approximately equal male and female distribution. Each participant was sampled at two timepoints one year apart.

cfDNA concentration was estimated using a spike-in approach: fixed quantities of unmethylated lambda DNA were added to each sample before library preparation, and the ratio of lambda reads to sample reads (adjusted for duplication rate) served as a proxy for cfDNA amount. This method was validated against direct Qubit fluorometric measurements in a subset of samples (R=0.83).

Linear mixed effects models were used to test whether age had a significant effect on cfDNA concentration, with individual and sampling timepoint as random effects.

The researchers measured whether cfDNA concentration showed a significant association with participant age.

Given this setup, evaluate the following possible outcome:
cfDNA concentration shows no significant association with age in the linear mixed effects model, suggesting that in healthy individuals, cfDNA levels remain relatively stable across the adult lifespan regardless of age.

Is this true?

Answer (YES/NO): YES